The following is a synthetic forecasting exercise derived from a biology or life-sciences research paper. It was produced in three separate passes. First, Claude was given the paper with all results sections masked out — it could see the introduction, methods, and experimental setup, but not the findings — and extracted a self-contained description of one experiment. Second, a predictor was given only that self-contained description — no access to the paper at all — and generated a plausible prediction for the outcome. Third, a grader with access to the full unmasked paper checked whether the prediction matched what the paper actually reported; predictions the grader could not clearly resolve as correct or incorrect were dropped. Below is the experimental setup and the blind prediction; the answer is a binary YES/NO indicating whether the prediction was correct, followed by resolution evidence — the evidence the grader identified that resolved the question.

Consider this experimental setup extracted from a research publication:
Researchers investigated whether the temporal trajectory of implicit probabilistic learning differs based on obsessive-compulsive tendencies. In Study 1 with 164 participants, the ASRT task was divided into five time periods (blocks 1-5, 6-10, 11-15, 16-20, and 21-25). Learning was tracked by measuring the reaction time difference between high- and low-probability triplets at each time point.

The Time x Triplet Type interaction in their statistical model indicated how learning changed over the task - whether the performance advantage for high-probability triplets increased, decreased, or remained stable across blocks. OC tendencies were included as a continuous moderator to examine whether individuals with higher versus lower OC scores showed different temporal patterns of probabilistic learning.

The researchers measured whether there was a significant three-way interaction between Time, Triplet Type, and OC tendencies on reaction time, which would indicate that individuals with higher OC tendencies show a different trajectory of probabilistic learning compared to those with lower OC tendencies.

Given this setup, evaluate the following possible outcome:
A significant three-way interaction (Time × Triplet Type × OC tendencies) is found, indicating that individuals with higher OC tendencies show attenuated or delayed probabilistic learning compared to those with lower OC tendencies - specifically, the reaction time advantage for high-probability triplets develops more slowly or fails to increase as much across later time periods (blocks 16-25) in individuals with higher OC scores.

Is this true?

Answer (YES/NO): NO